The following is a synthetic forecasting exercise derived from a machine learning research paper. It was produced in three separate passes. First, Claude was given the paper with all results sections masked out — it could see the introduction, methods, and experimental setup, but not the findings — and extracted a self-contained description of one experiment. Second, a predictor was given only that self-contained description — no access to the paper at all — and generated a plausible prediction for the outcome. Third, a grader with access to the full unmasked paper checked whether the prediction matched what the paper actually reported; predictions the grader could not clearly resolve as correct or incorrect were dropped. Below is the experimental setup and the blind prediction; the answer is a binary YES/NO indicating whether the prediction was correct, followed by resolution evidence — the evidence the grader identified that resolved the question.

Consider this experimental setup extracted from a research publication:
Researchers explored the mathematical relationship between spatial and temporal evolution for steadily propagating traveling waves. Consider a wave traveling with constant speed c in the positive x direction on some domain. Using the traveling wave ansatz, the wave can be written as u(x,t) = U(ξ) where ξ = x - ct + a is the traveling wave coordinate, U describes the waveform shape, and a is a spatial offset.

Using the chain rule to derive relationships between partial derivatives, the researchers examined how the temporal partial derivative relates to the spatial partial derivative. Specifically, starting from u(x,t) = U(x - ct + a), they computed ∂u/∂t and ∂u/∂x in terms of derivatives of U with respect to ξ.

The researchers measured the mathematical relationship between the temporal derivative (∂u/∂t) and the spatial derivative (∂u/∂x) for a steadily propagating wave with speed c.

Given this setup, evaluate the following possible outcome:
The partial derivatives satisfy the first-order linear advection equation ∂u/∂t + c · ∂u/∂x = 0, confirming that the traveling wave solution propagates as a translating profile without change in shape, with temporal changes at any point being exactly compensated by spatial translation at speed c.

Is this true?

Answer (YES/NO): YES